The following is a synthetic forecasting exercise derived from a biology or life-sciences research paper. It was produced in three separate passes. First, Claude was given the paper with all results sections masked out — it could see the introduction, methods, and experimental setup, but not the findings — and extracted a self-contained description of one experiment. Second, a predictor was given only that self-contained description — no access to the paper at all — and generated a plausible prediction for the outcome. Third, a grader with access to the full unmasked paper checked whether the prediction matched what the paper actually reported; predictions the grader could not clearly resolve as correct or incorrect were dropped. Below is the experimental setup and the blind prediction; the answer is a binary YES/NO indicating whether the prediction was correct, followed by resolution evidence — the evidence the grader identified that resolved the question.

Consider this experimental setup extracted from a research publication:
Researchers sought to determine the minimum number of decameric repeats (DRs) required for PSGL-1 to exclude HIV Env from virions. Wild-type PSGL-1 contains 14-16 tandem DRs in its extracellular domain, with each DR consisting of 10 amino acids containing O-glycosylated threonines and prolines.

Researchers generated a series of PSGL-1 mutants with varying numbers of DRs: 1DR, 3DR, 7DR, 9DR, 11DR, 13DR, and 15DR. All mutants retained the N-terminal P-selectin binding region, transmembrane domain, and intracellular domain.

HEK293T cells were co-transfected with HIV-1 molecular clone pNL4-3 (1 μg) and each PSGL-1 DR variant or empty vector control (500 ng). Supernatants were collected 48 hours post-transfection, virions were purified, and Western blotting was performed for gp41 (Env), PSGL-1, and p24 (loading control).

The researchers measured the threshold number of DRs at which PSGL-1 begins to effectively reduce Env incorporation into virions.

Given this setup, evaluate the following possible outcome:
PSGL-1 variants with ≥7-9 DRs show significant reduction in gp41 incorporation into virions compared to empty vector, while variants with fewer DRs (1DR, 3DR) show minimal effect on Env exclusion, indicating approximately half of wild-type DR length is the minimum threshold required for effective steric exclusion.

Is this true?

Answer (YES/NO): NO